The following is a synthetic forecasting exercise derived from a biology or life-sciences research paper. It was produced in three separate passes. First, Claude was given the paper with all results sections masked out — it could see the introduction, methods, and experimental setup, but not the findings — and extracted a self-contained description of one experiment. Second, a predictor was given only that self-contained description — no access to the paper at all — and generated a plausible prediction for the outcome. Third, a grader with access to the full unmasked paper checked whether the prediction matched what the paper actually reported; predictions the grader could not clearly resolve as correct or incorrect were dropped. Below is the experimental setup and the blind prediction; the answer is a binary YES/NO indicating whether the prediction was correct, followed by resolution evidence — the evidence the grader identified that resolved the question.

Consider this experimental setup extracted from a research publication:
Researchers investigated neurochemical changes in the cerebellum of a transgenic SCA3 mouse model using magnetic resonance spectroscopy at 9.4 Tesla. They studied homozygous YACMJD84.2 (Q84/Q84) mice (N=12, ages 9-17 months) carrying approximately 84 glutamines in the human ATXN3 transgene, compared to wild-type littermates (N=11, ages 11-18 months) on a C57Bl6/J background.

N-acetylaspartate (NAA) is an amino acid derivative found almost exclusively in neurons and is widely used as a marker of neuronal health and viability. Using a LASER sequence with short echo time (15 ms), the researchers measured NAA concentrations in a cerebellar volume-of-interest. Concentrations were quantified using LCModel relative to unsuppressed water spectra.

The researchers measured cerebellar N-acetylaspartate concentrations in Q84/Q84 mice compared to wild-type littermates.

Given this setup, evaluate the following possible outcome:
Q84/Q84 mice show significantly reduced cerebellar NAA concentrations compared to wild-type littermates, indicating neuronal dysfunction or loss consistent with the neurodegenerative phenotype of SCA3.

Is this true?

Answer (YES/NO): YES